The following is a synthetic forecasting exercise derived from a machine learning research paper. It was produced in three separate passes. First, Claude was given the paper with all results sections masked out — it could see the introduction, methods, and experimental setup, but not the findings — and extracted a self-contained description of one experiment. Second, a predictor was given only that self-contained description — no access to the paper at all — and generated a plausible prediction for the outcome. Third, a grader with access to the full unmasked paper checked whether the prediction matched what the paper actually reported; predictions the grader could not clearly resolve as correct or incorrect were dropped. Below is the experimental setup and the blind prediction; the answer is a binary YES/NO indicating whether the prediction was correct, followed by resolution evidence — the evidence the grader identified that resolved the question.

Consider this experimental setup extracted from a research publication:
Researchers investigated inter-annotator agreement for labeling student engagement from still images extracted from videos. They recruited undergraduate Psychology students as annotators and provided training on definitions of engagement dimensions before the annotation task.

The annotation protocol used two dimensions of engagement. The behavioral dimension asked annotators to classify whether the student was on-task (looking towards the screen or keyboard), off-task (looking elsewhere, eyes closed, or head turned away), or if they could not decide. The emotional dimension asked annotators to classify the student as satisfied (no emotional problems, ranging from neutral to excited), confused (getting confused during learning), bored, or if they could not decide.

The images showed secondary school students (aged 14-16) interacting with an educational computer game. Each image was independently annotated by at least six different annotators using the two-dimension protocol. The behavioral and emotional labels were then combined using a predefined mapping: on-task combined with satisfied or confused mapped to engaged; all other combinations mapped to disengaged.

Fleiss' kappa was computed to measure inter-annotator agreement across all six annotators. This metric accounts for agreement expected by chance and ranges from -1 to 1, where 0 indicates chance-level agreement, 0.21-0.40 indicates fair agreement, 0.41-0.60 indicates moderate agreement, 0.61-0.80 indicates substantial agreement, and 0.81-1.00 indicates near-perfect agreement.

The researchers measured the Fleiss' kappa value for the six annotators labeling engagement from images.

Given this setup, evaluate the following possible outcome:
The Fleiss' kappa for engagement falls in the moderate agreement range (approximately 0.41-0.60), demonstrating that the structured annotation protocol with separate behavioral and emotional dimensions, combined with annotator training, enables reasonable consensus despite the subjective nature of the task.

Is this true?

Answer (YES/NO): YES